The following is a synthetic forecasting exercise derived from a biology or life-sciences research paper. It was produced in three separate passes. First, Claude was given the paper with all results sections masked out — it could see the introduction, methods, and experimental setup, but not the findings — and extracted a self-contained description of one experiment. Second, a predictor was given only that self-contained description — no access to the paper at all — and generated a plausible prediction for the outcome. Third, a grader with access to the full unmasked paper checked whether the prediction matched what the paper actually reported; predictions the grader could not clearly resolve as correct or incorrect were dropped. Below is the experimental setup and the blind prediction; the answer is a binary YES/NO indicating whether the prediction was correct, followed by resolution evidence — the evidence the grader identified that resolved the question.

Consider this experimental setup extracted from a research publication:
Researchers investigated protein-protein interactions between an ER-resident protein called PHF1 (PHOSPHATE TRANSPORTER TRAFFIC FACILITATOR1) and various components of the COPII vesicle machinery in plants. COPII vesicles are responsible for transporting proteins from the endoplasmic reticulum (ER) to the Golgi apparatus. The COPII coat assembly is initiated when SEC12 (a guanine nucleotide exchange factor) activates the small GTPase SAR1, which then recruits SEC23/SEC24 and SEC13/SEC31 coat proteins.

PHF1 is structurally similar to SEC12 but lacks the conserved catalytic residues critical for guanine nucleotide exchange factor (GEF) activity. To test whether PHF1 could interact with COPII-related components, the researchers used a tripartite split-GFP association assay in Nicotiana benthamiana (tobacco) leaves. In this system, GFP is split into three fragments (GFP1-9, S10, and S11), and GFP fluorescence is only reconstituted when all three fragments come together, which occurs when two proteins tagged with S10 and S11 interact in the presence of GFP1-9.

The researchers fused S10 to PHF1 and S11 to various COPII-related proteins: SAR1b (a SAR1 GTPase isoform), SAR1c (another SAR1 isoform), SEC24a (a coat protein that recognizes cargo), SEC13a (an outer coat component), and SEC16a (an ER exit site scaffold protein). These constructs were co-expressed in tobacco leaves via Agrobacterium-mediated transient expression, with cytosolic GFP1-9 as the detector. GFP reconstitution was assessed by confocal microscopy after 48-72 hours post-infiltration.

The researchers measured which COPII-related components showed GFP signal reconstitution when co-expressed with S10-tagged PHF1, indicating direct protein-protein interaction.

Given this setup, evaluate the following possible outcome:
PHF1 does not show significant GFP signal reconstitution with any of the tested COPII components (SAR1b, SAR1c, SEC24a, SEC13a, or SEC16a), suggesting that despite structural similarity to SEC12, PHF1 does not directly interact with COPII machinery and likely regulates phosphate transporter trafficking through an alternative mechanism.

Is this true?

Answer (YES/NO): NO